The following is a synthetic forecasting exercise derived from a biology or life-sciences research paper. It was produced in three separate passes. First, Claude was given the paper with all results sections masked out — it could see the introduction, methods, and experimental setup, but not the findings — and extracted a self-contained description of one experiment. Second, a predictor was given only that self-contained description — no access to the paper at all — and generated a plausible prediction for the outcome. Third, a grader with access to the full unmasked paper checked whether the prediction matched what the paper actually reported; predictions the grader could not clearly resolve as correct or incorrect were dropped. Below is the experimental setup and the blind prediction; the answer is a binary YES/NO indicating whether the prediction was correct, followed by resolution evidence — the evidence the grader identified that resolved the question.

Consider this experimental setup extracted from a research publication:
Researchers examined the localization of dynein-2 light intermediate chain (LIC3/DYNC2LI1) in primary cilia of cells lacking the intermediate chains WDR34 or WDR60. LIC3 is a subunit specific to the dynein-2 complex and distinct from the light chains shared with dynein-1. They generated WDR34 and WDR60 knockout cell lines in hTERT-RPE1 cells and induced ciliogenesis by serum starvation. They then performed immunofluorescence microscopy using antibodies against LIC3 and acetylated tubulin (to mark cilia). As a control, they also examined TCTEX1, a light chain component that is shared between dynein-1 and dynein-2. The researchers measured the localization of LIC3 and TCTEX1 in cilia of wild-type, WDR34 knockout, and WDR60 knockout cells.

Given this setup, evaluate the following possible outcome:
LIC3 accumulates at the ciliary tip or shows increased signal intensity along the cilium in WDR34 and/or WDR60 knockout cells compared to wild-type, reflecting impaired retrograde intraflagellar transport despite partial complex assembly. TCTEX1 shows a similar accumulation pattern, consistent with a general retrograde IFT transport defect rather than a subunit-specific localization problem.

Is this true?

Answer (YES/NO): NO